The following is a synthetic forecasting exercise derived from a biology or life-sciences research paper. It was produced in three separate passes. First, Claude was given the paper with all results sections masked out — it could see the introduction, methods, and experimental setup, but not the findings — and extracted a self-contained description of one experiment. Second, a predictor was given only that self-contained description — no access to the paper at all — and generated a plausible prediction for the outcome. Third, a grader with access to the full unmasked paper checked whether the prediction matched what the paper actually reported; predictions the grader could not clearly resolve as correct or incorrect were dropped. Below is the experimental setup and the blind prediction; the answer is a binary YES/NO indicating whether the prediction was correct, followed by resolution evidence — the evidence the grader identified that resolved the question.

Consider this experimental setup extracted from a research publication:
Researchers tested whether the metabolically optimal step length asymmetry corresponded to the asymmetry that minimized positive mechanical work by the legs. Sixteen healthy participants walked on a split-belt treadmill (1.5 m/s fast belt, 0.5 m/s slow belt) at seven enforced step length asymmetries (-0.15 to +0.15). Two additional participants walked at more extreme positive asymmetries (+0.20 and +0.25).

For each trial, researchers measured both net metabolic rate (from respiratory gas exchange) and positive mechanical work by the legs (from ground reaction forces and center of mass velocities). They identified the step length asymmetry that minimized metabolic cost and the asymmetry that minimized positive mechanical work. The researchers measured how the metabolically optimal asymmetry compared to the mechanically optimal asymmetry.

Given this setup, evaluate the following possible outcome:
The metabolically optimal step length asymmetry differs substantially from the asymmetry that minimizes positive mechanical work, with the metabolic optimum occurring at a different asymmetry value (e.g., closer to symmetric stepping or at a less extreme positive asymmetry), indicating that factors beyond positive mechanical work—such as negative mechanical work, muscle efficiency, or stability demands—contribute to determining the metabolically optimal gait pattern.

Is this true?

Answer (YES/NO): YES